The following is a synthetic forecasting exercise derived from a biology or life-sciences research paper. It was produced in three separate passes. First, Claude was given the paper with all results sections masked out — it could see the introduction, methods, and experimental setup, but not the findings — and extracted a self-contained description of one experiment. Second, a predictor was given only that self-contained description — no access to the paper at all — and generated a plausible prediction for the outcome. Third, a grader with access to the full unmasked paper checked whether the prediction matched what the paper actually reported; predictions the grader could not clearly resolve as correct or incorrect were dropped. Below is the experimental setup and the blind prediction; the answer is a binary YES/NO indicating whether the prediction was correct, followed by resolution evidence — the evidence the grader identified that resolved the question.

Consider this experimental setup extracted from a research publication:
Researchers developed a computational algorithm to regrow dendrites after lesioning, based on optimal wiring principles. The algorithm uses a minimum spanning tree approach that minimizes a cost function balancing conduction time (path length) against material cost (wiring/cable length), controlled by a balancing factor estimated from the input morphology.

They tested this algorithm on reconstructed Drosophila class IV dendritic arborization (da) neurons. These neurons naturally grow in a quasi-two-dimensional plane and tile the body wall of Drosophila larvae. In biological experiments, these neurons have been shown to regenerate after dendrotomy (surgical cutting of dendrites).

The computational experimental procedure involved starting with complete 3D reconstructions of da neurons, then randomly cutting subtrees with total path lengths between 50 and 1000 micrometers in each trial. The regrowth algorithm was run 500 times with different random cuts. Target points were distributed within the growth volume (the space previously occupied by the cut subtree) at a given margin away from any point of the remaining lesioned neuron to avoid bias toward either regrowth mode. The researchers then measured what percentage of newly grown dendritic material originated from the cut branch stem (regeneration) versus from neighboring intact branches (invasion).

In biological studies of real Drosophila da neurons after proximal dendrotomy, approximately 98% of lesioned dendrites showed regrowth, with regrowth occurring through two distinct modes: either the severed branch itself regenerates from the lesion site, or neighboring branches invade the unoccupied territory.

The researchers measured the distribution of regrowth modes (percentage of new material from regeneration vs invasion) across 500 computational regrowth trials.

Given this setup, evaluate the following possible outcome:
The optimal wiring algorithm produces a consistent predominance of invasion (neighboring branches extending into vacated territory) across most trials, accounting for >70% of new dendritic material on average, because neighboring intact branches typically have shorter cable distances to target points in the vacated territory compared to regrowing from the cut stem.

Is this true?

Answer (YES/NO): NO